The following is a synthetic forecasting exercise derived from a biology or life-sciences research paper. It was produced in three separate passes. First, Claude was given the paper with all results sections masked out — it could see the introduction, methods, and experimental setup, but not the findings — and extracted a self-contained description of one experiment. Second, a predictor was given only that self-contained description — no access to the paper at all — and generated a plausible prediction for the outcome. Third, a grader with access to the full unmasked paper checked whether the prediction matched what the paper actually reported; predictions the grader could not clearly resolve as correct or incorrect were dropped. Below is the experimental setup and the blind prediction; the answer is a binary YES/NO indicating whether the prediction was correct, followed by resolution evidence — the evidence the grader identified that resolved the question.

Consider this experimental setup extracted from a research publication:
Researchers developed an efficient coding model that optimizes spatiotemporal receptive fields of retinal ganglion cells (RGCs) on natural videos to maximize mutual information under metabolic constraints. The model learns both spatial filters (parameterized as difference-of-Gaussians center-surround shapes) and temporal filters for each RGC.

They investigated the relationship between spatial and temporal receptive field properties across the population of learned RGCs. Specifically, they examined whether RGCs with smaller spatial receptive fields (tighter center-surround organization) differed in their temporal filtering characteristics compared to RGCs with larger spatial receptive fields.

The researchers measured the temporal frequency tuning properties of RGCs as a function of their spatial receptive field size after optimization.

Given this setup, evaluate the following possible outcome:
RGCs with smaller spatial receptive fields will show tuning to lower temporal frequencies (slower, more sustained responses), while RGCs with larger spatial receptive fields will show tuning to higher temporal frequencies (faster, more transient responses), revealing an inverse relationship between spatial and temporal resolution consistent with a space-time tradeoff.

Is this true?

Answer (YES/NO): YES